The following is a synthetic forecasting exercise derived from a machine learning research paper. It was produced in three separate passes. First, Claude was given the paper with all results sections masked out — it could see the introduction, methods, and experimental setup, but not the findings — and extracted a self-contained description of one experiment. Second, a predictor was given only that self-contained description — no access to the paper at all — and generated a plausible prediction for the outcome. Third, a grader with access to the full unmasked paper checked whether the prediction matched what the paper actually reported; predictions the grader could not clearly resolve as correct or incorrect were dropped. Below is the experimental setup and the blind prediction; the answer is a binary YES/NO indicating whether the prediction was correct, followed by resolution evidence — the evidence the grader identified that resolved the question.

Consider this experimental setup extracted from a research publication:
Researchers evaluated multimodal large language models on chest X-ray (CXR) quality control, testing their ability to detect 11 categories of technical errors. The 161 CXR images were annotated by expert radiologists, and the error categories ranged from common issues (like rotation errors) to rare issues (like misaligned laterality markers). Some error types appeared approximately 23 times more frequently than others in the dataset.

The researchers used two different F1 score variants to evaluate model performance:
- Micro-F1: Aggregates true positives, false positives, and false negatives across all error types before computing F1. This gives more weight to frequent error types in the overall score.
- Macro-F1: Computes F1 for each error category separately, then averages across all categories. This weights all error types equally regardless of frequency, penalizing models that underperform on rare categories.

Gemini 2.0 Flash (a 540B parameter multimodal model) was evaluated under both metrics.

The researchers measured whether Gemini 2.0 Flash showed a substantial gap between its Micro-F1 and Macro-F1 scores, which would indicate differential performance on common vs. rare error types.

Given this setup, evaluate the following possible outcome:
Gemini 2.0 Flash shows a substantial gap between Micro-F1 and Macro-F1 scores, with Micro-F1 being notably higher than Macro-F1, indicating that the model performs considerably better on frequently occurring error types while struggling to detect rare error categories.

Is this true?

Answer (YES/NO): NO